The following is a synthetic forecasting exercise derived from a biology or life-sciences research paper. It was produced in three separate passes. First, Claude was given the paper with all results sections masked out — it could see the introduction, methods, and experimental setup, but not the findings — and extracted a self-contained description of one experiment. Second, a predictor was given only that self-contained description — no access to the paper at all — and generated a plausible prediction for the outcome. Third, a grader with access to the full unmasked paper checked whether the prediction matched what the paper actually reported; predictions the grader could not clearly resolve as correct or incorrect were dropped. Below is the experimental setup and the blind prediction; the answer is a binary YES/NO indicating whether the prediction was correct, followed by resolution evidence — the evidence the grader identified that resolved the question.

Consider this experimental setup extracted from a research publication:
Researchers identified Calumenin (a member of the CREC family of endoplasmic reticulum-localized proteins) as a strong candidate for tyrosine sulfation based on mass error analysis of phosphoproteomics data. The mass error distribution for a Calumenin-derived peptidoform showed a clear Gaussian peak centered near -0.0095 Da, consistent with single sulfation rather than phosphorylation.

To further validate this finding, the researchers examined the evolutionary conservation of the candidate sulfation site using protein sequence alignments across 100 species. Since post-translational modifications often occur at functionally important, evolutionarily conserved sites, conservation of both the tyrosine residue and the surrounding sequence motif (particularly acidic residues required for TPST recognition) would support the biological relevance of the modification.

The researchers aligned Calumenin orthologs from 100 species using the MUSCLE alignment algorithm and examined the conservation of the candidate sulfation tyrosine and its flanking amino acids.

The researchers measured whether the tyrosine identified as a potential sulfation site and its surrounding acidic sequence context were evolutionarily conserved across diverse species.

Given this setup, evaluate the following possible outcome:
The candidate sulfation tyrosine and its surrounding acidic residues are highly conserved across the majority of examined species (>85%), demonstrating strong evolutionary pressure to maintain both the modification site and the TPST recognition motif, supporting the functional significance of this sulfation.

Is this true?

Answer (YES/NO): NO